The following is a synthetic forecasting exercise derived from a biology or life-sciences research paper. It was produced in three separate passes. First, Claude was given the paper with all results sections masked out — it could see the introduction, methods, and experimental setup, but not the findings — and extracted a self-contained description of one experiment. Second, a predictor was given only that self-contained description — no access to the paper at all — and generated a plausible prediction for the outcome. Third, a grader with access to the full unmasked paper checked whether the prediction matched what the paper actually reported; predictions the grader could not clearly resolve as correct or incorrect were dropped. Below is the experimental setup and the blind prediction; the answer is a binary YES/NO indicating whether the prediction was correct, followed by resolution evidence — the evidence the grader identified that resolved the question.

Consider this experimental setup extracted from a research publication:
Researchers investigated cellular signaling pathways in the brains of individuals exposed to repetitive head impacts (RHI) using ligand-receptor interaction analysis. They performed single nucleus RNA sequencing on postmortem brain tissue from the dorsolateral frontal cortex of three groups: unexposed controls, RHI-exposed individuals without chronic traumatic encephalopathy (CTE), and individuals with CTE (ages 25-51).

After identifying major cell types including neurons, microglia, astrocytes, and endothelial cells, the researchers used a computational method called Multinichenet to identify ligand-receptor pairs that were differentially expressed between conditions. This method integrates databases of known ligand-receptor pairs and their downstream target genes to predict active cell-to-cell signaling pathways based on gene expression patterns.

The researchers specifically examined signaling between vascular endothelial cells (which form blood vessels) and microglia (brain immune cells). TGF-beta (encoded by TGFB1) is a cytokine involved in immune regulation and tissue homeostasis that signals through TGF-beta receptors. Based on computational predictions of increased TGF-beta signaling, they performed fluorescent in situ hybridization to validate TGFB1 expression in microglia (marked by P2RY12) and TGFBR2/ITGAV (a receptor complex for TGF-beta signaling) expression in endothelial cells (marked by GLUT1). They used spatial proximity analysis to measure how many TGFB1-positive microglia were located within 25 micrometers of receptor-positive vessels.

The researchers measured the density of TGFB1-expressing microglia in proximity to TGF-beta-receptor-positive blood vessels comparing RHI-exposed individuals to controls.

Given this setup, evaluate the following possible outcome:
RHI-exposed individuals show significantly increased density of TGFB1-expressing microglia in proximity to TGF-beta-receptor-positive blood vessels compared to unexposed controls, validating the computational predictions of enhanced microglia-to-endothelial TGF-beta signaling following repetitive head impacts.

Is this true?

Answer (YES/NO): NO